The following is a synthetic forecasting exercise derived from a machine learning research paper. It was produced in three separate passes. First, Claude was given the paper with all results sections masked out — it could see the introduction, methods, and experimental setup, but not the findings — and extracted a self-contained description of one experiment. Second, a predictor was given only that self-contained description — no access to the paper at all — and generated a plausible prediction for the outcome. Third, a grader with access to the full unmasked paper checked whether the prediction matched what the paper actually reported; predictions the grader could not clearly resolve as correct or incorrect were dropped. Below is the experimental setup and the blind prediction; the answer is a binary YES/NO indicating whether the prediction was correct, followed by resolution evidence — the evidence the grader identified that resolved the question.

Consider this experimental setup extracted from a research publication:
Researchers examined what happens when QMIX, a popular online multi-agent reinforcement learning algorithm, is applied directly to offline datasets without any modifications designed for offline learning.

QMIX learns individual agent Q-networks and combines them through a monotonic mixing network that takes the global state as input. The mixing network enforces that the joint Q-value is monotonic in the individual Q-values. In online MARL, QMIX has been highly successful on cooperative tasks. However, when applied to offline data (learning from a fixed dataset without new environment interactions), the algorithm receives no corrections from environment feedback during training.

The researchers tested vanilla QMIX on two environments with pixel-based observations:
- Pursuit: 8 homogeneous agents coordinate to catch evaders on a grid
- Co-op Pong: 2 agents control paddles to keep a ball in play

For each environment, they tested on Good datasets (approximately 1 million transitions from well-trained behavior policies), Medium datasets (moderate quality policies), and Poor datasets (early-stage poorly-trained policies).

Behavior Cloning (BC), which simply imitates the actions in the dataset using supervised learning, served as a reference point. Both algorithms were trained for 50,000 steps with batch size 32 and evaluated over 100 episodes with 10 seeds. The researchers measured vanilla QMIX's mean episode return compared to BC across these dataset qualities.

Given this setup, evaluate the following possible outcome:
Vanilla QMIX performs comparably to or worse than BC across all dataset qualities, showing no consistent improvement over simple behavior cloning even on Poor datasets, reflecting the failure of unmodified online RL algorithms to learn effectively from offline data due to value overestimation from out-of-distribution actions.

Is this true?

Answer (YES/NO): NO